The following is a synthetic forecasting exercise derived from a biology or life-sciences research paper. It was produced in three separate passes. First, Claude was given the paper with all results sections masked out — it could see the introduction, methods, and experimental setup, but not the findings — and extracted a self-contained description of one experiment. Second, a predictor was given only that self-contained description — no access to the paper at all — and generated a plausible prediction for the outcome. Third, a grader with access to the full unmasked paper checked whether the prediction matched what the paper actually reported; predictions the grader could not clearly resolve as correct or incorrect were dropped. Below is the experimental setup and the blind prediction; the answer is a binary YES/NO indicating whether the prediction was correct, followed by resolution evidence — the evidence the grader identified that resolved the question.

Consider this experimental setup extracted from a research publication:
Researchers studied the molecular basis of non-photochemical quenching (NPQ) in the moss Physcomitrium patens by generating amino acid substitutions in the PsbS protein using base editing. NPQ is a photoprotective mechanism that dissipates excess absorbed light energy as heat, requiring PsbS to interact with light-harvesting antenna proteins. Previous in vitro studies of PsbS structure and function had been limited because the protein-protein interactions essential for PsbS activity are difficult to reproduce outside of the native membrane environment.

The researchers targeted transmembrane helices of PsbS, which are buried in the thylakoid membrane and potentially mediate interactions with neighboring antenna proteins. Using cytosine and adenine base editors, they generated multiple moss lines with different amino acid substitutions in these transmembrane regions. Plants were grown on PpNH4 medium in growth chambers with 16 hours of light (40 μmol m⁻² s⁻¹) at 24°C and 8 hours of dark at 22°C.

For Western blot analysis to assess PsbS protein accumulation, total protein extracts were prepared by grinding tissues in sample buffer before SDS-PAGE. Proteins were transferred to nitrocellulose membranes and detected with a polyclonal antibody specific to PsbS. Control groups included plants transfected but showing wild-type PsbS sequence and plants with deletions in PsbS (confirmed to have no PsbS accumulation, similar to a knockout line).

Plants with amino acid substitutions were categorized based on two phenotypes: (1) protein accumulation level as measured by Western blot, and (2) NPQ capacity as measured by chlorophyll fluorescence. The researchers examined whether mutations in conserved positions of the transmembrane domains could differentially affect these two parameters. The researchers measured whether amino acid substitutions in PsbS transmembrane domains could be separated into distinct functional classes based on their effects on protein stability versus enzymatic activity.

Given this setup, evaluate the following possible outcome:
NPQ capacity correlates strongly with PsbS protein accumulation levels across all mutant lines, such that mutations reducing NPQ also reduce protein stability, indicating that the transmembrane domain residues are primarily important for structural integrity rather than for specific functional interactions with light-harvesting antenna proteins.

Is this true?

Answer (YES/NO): NO